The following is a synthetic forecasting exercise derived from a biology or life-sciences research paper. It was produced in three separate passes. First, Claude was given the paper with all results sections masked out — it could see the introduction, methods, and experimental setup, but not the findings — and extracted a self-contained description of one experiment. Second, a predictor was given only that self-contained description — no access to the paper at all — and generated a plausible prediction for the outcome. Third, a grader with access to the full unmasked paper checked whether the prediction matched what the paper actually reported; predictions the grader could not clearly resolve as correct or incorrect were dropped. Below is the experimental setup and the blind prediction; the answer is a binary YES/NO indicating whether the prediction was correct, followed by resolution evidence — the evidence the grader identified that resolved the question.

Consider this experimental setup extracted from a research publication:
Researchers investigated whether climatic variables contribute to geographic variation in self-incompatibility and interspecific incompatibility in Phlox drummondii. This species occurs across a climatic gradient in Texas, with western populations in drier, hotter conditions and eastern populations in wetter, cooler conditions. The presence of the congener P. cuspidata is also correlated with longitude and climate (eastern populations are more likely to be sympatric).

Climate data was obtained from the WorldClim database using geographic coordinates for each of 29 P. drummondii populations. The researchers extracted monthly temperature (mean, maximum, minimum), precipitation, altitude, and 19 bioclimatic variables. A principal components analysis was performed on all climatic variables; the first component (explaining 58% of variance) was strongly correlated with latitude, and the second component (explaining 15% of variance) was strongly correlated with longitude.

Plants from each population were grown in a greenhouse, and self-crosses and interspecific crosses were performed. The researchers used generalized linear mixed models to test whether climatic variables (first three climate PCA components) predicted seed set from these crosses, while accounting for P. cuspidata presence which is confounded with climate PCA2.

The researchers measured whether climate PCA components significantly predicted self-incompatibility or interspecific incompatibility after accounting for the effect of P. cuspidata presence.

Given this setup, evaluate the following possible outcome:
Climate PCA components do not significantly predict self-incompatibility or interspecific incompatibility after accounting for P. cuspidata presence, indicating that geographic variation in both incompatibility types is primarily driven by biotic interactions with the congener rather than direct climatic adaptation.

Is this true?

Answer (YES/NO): YES